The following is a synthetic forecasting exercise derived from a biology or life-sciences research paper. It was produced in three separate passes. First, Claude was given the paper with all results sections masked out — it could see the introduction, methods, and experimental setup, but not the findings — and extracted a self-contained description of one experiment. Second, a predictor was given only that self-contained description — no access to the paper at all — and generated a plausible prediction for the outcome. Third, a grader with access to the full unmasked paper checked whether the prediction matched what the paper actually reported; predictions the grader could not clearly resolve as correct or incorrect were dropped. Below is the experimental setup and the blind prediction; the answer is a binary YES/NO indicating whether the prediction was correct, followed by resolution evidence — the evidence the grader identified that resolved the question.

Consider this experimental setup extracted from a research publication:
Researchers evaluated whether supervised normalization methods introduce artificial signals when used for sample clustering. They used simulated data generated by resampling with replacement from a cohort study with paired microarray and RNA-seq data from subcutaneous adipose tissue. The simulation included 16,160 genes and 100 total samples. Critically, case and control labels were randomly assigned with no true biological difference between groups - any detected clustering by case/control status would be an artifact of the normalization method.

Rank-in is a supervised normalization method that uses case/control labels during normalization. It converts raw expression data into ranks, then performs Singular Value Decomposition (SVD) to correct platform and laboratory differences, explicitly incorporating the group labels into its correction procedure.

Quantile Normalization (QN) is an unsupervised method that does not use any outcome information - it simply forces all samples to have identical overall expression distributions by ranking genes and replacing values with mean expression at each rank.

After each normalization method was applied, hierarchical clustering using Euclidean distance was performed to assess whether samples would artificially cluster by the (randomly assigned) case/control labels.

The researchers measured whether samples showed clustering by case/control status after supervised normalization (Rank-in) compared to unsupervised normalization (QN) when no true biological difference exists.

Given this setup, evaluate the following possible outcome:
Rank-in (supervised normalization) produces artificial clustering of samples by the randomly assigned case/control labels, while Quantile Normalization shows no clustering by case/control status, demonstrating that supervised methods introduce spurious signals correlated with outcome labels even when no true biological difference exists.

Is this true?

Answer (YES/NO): YES